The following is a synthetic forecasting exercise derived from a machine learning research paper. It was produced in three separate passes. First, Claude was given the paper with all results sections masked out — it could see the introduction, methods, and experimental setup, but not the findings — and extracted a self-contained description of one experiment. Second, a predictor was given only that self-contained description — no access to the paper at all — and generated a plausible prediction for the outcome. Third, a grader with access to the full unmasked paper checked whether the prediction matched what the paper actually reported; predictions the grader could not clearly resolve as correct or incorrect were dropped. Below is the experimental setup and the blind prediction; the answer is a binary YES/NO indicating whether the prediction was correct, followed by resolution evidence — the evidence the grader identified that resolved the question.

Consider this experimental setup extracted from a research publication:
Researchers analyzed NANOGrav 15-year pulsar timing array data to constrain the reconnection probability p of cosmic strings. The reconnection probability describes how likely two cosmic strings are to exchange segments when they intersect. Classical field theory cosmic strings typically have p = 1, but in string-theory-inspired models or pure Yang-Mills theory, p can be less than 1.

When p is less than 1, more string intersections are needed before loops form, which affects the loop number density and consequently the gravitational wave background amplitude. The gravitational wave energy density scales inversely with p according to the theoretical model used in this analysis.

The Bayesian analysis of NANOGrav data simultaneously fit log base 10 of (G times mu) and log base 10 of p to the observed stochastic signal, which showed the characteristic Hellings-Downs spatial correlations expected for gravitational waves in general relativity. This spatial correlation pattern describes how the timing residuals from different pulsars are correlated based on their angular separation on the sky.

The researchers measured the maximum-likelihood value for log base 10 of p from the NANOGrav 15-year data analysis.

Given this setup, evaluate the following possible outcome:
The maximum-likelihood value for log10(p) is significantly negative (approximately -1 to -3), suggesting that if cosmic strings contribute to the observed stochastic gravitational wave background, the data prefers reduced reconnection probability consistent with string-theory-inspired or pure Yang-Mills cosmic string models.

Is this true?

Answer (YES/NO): YES